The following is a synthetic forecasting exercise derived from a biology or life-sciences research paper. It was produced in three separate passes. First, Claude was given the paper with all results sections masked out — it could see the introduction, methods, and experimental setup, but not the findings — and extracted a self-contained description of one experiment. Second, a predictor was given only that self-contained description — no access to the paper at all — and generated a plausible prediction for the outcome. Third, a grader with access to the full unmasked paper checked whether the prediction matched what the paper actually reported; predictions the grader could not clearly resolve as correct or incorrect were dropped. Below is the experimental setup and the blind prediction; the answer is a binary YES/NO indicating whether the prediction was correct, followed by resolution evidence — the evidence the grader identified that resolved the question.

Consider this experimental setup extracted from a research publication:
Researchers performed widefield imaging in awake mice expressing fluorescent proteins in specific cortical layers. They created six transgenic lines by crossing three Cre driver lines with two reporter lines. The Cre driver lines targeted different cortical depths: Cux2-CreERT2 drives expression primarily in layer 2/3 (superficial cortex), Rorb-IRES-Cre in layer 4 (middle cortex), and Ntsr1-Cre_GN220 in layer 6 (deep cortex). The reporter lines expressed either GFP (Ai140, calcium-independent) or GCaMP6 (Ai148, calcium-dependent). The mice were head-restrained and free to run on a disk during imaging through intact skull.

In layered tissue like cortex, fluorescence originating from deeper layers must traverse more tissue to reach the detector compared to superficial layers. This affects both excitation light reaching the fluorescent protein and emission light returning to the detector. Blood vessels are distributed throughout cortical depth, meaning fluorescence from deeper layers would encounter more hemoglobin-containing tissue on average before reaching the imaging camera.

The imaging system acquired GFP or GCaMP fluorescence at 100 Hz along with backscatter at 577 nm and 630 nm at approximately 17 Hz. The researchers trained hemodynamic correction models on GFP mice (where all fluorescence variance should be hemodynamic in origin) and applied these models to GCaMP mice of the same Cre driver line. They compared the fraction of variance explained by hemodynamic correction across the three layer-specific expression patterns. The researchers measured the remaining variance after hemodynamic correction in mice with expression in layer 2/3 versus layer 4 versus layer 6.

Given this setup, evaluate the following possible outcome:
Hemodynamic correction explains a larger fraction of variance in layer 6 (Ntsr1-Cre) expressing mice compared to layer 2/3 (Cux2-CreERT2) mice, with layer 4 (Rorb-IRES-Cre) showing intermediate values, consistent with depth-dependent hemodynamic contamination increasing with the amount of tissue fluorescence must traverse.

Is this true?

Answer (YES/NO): NO